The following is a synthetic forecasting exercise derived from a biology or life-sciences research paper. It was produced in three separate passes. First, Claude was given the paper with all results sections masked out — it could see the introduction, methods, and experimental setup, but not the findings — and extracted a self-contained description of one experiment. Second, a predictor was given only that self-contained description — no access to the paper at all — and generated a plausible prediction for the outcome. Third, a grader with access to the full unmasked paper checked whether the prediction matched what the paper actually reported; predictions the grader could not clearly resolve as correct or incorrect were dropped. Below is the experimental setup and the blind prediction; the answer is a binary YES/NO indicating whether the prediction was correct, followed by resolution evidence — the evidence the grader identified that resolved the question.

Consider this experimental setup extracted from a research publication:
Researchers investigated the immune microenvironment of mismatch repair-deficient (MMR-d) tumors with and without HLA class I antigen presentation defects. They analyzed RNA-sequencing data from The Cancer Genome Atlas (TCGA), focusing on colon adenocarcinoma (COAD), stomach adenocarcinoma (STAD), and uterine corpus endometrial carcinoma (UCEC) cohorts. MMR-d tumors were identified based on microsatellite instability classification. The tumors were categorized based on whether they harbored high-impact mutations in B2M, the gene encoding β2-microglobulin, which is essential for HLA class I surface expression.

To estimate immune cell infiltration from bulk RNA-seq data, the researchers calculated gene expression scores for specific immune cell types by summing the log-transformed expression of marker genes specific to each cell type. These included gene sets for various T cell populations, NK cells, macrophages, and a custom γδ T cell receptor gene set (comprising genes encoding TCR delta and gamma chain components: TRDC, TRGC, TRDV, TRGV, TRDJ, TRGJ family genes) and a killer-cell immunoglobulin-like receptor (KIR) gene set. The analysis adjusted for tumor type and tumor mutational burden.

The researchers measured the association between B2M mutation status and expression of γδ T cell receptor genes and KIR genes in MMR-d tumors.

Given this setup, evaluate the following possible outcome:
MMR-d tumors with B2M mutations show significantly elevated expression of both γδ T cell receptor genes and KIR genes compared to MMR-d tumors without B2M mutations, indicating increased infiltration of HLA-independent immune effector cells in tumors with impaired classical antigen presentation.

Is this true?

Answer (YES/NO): YES